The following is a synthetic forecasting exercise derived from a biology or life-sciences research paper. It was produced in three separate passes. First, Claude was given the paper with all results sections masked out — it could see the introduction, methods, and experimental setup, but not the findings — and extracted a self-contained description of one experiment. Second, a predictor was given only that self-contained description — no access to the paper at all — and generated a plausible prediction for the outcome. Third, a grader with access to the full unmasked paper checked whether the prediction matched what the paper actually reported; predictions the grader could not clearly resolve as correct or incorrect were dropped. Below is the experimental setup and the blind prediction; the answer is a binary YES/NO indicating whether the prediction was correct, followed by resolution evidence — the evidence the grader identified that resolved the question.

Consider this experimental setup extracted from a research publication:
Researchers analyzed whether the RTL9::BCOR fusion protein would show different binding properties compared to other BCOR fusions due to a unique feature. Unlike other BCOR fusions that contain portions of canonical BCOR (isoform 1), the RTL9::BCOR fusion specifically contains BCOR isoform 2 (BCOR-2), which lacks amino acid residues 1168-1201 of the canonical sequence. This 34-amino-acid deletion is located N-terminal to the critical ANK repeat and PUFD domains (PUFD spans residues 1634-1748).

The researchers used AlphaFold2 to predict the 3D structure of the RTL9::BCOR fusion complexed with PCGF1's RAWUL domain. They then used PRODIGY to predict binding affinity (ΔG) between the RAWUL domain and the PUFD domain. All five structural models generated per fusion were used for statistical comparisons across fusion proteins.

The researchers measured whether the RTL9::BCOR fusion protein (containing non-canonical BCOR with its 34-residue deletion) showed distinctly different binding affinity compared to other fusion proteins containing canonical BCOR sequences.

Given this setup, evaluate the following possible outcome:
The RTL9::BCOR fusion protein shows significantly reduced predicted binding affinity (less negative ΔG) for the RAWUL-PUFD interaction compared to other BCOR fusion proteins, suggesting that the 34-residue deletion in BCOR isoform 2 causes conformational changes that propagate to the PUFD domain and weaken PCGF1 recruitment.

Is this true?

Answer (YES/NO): NO